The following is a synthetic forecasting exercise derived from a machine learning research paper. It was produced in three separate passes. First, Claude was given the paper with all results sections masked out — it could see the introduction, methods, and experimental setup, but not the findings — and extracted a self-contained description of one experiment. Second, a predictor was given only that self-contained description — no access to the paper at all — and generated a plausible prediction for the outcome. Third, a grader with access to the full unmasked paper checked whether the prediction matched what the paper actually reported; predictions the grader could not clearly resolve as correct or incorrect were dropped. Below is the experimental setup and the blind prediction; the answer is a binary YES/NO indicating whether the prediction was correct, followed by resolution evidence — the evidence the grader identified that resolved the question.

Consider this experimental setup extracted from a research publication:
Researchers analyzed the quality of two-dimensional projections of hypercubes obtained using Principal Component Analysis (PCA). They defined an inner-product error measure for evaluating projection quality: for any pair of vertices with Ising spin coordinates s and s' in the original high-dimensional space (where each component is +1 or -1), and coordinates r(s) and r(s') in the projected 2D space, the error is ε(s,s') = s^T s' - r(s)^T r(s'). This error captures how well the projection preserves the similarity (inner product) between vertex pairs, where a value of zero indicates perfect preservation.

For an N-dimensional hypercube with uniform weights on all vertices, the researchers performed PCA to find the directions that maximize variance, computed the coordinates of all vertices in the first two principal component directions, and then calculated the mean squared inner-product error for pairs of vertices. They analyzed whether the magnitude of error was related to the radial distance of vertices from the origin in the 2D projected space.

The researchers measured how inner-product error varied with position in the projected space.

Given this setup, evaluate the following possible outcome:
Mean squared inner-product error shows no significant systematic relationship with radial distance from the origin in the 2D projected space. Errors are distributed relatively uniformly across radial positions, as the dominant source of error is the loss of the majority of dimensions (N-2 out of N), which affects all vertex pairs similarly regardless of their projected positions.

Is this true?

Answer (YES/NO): NO